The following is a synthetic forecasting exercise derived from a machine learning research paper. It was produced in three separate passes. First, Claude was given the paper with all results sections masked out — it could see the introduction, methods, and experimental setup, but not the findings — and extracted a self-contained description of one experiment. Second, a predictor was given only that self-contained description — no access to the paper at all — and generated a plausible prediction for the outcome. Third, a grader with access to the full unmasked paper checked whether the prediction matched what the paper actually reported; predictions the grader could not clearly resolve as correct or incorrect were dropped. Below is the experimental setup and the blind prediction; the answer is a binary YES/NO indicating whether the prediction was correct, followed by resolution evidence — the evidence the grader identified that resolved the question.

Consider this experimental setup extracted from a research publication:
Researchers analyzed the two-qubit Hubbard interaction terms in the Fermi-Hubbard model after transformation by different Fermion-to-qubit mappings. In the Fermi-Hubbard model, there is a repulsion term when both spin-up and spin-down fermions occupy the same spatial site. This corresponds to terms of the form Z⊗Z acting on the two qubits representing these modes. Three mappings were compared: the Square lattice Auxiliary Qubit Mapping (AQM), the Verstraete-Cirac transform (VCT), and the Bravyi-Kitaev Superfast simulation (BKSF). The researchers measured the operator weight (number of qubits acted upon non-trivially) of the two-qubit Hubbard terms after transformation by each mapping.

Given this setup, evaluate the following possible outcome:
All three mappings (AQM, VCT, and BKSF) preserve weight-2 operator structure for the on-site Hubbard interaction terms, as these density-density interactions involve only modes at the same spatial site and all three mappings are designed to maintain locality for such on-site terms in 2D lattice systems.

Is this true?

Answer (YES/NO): NO